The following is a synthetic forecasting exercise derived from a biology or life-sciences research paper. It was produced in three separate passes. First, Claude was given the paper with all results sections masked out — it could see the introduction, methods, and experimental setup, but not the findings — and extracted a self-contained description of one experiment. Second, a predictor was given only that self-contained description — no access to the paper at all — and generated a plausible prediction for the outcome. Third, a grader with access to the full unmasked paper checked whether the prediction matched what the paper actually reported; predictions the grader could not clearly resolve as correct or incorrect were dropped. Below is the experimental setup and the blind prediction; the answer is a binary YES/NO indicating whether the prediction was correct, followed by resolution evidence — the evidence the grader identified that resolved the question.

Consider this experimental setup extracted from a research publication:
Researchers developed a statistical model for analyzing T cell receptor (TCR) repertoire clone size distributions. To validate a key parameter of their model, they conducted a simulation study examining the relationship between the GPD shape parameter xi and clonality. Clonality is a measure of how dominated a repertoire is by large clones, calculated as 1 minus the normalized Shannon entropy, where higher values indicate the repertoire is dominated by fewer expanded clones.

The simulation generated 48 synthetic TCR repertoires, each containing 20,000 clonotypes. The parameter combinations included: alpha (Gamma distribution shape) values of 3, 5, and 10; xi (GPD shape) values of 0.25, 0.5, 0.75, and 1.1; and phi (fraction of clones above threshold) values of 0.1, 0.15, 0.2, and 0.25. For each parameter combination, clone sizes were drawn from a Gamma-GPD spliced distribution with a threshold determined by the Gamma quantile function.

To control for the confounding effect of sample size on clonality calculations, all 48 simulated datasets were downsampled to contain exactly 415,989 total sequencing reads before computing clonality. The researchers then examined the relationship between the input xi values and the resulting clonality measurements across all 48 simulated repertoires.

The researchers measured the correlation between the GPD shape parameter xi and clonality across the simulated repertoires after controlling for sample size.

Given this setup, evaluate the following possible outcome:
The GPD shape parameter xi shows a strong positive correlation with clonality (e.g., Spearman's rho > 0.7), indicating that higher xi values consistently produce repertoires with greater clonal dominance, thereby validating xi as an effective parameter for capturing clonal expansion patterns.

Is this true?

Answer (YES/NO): YES